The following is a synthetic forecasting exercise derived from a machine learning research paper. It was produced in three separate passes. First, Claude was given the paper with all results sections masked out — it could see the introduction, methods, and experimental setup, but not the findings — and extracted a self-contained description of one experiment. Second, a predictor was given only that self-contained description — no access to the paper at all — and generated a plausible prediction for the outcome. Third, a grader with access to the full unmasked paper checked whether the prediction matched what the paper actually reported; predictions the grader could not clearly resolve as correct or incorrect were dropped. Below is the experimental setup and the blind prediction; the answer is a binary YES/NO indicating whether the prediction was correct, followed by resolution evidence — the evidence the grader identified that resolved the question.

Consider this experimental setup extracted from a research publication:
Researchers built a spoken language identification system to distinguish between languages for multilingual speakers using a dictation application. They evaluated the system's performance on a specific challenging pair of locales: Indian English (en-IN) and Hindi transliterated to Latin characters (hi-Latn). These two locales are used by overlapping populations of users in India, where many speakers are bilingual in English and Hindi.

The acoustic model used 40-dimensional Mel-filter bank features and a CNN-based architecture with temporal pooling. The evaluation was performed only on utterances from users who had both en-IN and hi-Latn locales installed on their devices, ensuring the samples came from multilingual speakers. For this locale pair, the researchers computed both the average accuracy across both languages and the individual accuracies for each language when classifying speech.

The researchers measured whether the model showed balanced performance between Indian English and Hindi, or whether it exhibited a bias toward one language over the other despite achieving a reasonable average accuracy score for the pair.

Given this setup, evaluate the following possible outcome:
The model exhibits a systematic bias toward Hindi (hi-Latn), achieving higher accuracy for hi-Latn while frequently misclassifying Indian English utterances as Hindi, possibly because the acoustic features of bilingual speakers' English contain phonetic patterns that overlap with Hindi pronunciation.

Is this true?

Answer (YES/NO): YES